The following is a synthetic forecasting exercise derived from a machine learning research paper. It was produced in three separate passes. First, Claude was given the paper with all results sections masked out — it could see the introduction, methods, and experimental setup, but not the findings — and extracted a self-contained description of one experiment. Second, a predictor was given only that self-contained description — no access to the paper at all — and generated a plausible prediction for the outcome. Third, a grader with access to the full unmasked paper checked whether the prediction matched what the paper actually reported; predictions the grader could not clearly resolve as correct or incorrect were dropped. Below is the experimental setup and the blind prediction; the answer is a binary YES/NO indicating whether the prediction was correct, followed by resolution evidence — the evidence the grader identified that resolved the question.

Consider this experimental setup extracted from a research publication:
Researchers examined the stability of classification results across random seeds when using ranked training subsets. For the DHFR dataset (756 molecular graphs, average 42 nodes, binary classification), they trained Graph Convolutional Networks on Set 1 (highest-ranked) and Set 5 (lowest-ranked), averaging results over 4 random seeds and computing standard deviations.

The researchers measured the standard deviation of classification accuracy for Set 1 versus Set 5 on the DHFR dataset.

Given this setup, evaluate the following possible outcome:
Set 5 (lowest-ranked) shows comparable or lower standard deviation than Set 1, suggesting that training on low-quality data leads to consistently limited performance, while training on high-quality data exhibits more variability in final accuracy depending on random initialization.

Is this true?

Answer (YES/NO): YES